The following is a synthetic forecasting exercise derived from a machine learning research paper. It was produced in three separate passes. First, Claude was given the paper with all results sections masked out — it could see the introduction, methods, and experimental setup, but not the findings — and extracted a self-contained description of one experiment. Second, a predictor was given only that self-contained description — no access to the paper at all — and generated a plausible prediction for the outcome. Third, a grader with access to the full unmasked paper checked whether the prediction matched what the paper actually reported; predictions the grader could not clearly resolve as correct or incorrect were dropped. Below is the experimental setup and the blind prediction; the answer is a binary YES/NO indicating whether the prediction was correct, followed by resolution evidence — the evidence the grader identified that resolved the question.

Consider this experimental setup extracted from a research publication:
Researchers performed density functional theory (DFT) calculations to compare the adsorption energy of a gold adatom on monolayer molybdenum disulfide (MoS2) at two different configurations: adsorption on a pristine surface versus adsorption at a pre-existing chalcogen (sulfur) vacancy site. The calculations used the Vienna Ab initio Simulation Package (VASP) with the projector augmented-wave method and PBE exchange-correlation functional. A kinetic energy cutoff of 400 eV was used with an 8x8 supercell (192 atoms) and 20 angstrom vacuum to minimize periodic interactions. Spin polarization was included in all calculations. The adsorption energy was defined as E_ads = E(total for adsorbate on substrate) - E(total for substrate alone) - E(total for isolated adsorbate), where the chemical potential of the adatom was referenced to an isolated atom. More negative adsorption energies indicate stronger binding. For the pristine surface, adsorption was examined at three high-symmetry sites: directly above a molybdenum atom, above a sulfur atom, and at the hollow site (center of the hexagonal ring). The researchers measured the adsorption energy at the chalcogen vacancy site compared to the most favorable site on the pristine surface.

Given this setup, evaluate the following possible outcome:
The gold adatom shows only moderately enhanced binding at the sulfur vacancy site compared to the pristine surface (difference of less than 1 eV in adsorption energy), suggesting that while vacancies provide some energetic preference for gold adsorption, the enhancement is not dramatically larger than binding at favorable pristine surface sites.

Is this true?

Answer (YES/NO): NO